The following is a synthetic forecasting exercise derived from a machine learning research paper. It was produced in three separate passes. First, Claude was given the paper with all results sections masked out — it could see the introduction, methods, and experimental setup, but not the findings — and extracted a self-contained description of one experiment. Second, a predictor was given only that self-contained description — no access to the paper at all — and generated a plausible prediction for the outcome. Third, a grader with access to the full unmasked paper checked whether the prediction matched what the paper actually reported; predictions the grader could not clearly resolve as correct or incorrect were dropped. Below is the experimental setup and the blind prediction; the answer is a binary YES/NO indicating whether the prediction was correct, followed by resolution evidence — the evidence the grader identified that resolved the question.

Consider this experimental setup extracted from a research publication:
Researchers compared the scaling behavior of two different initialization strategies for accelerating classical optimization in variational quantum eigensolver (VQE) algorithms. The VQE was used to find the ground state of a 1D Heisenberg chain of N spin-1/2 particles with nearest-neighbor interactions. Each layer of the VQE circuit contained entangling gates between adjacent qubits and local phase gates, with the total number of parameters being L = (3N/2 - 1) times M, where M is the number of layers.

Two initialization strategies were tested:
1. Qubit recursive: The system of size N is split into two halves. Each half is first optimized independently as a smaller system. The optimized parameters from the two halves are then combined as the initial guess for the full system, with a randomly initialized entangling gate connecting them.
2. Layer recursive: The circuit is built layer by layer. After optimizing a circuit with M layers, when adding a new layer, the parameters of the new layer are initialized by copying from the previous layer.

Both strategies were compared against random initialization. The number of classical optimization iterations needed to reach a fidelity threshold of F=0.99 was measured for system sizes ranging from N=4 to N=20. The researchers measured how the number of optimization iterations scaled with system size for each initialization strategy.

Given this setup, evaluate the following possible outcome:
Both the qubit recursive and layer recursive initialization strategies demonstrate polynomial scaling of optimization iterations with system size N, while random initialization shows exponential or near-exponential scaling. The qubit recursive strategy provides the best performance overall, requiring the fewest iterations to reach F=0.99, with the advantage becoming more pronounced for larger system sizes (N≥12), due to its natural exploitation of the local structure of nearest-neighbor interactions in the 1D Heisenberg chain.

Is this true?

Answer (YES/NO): NO